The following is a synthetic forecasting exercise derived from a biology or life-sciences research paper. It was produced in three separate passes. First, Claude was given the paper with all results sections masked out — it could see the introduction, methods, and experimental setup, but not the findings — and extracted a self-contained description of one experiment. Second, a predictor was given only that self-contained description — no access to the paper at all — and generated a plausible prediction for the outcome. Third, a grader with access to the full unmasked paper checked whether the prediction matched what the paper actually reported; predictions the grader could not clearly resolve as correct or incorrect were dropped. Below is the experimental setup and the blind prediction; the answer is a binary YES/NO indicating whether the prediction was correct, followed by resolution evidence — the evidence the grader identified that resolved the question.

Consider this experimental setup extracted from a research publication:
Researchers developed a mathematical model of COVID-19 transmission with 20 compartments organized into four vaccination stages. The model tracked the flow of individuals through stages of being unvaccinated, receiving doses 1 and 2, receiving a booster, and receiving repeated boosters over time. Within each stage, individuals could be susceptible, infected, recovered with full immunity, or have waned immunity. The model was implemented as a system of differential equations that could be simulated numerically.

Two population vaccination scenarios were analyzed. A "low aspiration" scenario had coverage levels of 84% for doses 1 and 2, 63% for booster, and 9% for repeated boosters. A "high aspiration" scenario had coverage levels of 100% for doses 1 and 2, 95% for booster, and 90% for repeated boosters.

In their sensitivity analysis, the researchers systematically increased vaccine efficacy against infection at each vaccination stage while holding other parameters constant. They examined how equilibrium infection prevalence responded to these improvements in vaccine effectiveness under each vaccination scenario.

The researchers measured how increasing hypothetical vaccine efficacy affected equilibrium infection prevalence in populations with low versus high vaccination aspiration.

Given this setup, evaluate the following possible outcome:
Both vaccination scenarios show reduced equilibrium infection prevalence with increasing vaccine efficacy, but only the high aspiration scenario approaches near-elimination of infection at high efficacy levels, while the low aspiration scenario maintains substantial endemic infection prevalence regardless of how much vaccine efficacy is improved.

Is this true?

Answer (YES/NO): YES